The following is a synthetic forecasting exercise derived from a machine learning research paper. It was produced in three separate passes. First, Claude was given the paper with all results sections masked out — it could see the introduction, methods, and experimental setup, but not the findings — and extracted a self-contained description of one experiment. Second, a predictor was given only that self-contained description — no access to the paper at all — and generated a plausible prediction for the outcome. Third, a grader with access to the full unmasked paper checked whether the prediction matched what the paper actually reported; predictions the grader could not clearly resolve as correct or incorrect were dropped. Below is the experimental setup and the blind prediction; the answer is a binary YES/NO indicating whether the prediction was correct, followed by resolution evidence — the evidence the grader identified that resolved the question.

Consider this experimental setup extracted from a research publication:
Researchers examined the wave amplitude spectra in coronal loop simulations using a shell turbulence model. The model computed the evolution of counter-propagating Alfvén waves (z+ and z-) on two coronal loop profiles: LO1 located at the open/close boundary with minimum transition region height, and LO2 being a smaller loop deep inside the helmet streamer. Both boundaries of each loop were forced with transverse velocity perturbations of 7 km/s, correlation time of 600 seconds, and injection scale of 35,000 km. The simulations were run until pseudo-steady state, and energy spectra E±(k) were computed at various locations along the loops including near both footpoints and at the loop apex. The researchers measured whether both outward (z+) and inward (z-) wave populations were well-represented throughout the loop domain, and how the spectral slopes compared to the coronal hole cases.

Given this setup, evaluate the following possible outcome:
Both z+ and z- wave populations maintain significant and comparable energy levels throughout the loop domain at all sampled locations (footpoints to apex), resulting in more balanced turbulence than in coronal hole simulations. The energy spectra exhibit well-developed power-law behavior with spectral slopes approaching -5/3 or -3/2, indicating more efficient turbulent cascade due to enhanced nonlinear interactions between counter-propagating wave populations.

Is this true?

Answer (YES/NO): NO